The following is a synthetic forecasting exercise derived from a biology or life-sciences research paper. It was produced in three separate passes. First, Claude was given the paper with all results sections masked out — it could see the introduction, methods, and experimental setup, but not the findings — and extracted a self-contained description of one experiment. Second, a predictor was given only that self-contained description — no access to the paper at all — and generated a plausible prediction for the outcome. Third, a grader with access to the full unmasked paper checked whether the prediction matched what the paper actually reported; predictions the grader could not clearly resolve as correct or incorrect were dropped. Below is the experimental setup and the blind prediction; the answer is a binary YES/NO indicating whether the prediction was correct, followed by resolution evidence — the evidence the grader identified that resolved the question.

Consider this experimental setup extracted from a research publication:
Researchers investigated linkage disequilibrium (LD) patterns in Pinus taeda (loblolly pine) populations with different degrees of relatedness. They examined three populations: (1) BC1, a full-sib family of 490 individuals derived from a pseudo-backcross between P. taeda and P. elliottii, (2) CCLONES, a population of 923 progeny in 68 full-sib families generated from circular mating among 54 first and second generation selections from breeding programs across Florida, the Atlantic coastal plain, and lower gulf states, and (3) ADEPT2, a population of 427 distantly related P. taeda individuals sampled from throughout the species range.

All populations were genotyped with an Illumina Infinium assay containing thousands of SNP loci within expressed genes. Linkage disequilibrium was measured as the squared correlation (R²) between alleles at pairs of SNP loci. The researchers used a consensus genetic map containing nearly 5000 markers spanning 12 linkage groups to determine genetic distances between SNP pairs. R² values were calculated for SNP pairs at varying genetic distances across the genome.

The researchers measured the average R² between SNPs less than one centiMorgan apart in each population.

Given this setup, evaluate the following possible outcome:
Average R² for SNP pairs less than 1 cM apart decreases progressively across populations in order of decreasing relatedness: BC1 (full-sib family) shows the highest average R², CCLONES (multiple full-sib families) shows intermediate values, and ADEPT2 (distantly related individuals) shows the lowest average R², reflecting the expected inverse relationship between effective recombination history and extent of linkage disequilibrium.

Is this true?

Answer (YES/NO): NO